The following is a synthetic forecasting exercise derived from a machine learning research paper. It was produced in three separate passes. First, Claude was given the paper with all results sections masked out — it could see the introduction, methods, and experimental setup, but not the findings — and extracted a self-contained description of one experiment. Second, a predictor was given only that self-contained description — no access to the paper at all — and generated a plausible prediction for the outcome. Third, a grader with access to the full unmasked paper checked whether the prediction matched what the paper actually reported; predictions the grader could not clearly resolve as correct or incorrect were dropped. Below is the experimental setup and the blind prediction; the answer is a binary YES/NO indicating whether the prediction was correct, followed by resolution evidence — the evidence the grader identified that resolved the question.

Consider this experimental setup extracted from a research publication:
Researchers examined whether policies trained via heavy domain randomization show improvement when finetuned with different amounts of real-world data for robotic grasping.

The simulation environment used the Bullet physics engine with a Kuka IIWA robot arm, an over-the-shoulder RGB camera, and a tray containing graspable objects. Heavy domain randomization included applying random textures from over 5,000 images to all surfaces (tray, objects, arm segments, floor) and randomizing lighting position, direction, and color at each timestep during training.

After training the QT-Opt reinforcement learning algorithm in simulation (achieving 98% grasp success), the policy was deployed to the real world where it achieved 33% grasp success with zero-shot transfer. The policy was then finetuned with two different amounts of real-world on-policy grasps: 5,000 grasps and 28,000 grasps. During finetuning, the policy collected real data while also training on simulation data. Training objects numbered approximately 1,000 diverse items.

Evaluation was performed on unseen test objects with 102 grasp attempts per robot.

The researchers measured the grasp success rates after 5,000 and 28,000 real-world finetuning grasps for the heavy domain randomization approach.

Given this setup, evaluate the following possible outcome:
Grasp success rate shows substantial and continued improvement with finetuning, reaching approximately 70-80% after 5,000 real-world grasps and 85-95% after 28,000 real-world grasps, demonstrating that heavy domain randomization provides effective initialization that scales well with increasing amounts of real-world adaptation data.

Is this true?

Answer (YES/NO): NO